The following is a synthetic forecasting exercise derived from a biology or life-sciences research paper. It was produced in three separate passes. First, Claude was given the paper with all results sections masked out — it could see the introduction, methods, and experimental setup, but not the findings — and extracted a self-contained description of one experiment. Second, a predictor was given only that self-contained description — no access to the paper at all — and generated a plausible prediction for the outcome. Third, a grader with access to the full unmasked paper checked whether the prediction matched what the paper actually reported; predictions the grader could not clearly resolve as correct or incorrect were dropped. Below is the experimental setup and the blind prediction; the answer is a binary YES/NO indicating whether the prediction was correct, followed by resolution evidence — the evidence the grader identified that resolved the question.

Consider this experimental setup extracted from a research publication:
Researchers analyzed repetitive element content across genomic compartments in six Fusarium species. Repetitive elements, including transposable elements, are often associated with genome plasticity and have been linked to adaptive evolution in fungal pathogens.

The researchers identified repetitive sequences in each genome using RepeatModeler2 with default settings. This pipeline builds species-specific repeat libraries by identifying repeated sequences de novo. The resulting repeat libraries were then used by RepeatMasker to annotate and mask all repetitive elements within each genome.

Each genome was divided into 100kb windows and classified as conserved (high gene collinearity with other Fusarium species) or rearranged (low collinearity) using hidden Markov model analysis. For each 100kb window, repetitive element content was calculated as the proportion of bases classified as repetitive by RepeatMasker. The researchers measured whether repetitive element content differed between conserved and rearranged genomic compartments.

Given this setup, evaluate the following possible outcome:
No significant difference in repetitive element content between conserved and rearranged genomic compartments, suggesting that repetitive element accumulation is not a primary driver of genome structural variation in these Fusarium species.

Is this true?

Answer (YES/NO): NO